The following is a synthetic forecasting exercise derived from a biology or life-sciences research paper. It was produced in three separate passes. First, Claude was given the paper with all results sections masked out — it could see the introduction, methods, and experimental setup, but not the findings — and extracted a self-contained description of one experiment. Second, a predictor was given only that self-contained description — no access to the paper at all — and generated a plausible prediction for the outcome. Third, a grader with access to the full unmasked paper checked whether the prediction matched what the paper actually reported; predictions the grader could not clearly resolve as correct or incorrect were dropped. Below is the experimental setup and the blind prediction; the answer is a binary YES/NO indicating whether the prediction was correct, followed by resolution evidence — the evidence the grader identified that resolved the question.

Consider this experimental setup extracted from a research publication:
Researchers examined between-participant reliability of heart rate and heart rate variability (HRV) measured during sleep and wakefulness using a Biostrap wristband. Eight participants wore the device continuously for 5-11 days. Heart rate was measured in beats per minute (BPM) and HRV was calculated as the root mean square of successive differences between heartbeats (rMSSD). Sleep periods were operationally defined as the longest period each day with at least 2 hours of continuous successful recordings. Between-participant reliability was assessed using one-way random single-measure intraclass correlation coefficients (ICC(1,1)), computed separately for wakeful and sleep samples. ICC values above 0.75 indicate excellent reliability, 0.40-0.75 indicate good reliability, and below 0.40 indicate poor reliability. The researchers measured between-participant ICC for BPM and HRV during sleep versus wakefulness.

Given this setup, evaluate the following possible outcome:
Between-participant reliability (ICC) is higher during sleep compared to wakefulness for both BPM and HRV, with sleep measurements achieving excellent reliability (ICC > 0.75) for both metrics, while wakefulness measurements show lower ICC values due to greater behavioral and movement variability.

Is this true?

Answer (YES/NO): YES